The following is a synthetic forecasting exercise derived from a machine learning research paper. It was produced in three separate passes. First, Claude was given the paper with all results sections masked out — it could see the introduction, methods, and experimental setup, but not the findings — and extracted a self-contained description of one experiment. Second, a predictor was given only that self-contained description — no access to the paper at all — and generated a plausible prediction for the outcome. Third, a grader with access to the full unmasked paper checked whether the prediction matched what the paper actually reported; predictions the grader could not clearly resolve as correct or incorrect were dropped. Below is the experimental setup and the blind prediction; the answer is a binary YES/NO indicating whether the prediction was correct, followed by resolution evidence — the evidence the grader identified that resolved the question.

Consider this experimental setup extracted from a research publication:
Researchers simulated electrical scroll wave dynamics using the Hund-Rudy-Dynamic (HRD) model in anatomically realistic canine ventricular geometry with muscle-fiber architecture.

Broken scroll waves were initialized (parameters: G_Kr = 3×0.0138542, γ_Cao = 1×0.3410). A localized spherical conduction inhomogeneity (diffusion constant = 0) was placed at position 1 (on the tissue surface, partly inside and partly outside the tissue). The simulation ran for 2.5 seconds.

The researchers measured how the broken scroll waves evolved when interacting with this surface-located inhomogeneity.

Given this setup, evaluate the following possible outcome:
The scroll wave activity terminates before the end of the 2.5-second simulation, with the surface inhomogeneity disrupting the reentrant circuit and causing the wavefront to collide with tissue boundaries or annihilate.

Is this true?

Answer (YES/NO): YES